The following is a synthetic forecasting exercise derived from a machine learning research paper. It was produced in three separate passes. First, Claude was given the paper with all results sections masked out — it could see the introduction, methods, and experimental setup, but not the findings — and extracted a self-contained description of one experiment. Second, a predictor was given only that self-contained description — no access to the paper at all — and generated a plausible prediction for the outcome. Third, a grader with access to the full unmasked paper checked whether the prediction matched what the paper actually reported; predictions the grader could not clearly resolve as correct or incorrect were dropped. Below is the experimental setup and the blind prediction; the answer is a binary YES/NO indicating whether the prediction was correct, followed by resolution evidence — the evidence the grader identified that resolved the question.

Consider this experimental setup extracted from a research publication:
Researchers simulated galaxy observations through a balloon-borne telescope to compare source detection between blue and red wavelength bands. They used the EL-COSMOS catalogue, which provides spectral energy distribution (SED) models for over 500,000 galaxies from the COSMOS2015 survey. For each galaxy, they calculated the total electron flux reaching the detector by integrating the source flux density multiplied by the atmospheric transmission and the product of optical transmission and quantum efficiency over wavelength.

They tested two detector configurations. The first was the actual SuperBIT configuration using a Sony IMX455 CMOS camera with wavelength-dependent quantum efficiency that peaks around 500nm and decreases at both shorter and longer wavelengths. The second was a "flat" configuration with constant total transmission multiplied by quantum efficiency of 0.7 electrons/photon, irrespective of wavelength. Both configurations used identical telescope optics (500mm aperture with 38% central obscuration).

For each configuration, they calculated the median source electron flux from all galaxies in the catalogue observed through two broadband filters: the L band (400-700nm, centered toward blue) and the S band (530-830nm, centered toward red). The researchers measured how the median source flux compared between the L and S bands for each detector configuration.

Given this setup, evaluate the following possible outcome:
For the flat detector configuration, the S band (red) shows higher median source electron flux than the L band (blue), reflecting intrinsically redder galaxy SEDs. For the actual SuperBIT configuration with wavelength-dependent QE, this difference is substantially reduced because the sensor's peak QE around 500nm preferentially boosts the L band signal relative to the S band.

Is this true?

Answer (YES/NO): NO